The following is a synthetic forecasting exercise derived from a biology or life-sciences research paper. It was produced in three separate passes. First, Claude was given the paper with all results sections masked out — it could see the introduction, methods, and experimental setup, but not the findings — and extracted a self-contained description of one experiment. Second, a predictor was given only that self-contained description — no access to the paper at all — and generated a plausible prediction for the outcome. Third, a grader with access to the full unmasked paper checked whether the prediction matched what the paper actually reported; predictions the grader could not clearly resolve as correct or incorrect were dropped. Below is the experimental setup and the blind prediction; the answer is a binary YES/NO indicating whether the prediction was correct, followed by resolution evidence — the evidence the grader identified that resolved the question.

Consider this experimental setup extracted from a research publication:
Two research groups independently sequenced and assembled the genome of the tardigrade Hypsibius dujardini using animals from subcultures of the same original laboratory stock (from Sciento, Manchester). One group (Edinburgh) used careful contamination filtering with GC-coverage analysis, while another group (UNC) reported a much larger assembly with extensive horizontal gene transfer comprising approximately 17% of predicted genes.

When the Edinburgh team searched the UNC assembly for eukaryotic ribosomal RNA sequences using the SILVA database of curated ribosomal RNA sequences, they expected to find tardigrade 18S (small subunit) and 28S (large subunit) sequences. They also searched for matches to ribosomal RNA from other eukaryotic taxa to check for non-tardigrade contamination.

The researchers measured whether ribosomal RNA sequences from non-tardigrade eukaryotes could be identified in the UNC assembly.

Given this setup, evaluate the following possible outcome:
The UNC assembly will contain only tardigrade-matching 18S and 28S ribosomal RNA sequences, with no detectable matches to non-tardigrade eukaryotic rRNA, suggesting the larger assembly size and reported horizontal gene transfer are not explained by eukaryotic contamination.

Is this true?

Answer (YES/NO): NO